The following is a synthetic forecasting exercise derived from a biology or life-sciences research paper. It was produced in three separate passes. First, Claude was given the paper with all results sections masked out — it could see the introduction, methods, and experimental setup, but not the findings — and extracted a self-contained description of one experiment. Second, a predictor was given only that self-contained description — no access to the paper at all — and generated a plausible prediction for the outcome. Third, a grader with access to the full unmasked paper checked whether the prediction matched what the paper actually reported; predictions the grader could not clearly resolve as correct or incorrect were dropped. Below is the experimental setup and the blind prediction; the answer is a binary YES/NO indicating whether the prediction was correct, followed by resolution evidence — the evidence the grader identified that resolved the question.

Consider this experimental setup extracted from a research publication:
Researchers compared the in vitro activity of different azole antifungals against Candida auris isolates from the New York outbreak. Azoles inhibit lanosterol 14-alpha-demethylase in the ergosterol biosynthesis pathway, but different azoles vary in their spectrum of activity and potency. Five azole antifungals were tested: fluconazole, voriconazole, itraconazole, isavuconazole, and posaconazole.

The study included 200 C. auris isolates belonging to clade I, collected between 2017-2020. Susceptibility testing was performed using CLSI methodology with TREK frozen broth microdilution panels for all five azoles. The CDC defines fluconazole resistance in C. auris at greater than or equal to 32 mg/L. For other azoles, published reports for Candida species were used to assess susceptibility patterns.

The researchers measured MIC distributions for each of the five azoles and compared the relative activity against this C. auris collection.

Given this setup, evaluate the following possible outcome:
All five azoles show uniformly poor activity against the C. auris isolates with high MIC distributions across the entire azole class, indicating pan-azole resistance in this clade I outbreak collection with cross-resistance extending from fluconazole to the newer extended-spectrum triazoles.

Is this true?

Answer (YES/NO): NO